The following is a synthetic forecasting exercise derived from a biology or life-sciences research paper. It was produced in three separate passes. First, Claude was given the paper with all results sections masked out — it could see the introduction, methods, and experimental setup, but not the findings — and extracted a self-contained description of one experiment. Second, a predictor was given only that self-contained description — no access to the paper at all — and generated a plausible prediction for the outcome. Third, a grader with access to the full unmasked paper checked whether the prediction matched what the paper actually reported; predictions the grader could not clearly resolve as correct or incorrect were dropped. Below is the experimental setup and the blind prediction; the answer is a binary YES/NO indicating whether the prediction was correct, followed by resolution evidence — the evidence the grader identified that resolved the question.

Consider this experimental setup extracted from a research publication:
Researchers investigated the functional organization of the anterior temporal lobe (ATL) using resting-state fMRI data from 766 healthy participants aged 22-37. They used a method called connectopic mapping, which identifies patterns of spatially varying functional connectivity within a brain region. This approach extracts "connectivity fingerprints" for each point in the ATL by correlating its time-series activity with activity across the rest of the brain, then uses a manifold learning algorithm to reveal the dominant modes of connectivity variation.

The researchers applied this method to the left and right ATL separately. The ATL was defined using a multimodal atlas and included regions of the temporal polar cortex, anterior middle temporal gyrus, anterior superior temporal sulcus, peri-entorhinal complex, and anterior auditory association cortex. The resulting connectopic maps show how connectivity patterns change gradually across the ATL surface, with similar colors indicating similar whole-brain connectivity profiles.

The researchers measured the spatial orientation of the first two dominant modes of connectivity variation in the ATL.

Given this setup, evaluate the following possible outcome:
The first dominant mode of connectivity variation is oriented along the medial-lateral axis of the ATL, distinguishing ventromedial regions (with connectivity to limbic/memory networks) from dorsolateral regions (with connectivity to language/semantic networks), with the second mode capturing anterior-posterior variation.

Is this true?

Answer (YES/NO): NO